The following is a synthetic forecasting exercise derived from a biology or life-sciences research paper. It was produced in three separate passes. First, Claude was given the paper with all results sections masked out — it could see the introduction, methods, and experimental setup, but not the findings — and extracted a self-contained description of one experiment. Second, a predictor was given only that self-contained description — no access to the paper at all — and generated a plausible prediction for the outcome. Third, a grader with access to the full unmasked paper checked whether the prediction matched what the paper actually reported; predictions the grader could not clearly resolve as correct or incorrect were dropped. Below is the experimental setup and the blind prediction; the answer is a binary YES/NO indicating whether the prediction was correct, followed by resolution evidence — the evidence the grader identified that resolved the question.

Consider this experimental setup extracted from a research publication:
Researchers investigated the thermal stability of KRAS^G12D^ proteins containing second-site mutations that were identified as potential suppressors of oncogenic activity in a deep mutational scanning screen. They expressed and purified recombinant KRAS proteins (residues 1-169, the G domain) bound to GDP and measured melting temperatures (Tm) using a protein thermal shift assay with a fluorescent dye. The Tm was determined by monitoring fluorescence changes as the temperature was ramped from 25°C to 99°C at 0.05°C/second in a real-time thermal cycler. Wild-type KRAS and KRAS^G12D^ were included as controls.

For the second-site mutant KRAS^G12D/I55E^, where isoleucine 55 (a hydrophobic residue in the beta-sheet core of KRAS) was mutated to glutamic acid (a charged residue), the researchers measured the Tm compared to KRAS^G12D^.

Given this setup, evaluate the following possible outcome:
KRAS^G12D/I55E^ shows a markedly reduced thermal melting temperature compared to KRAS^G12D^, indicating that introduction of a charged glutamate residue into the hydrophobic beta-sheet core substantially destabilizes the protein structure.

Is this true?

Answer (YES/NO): YES